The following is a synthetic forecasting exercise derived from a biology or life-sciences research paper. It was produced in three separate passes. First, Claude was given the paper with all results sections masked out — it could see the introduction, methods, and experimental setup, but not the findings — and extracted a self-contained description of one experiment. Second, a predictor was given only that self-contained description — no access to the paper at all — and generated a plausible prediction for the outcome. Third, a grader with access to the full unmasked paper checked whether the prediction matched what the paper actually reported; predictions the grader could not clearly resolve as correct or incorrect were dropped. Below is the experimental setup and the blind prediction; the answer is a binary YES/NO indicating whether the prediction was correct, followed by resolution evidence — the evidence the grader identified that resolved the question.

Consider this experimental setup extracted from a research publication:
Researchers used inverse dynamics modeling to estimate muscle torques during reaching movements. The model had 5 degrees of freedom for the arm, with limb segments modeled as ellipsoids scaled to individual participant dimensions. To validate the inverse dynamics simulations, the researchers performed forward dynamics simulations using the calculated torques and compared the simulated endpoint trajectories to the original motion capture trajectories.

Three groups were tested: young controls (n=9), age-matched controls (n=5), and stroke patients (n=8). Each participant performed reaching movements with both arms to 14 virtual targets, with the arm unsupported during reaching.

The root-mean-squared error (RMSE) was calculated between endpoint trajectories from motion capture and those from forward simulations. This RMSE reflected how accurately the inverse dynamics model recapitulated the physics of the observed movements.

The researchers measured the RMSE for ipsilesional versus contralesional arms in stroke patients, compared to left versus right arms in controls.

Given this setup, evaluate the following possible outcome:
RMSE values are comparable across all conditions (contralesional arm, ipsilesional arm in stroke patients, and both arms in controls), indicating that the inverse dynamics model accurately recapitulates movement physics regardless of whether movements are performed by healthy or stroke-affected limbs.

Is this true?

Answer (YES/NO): NO